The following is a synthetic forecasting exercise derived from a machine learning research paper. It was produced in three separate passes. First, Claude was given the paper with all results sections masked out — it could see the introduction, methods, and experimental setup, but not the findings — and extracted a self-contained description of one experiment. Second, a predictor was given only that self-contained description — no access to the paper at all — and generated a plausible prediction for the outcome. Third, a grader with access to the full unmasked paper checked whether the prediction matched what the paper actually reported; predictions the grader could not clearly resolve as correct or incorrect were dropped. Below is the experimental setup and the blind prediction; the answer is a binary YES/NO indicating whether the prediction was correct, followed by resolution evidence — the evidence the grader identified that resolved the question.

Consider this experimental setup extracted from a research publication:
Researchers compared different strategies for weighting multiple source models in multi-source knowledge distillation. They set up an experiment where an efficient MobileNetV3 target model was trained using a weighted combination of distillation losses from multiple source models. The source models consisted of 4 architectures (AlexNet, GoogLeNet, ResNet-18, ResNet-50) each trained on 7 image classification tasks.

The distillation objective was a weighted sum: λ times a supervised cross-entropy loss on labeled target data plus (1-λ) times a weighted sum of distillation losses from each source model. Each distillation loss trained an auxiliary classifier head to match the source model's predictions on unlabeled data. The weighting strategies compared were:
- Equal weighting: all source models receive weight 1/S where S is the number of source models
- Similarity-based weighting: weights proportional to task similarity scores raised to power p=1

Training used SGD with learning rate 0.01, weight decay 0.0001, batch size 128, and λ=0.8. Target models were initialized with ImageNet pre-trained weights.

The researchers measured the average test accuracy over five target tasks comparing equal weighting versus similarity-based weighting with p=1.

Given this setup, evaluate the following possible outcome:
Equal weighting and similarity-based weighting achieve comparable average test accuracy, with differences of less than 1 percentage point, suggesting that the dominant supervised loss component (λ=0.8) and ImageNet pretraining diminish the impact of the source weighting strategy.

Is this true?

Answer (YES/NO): NO